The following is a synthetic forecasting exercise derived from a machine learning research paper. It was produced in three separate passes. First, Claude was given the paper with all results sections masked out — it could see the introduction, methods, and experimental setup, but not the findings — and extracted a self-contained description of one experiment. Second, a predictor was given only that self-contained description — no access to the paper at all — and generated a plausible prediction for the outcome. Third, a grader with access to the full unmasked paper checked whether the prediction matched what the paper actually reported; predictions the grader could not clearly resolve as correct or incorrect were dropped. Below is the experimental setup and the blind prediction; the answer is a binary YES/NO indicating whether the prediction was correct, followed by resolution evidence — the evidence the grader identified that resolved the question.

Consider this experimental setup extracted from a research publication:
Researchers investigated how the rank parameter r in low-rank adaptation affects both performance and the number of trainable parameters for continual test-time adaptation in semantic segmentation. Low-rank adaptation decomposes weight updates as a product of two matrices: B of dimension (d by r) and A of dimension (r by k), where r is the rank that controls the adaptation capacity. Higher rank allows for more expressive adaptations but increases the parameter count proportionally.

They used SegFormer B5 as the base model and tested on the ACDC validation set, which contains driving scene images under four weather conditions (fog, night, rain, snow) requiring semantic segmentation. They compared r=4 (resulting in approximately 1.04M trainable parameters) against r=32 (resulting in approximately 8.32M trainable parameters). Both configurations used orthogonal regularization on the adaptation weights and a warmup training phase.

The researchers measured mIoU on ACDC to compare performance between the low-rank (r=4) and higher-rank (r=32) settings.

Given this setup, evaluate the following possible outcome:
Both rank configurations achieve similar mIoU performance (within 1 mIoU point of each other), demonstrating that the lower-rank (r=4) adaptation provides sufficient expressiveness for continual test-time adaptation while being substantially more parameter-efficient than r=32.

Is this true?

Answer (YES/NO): YES